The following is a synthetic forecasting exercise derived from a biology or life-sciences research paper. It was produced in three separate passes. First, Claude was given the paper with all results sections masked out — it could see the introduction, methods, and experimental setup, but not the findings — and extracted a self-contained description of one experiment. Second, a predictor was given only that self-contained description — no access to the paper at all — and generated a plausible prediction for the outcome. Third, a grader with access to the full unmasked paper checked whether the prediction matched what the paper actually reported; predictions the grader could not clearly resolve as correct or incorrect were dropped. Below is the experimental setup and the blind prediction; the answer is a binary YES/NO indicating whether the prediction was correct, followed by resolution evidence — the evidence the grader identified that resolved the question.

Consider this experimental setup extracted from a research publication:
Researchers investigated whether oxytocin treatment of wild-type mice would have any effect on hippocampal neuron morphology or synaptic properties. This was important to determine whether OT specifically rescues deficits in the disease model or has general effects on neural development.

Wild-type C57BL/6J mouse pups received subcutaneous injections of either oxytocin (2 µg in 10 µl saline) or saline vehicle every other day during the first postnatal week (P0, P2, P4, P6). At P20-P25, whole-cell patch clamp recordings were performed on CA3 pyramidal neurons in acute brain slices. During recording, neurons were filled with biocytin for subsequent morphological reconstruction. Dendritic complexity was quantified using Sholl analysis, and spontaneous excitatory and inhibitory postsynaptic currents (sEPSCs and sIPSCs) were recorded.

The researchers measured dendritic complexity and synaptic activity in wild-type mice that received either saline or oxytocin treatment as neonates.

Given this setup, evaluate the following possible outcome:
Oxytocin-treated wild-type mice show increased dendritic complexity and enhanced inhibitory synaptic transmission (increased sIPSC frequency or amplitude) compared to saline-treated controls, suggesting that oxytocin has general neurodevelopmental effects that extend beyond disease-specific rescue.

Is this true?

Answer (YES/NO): NO